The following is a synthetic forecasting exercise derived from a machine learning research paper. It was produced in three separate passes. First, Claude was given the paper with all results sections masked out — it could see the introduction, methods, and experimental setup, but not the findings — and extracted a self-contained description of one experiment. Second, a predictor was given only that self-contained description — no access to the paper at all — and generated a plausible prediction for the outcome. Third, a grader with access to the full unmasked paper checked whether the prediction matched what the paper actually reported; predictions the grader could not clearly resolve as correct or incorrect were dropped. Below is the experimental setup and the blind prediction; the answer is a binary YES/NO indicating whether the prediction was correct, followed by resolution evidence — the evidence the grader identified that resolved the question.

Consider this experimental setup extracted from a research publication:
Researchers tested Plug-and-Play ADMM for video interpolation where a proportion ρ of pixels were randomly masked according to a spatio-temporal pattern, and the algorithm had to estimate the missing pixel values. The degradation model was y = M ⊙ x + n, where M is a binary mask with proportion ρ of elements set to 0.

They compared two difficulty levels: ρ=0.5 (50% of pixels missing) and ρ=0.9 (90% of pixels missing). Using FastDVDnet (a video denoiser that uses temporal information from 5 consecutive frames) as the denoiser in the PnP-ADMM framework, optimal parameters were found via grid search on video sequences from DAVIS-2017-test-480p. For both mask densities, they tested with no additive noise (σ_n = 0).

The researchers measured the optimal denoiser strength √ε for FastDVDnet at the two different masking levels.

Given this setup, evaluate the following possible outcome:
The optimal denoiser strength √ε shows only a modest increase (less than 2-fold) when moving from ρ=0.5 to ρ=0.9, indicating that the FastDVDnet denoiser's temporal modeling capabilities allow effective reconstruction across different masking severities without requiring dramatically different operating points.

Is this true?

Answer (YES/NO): YES